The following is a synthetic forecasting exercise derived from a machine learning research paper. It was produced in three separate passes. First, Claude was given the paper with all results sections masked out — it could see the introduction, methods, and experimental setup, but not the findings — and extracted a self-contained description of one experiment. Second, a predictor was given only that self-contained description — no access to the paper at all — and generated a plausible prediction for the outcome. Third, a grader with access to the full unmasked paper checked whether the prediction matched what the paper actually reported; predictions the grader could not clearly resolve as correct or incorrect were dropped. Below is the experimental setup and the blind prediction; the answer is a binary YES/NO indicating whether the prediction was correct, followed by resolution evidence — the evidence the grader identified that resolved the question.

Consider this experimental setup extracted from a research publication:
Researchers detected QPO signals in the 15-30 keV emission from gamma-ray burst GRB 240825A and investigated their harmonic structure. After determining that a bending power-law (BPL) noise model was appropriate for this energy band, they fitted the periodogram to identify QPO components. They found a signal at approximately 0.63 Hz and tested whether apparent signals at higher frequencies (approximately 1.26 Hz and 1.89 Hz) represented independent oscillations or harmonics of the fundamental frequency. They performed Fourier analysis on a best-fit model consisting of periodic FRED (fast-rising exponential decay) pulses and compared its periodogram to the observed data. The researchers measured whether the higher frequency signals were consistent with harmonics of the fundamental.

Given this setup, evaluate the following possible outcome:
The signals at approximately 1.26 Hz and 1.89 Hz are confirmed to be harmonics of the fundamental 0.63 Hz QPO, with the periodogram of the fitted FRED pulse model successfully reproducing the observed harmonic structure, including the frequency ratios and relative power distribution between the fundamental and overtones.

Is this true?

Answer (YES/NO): YES